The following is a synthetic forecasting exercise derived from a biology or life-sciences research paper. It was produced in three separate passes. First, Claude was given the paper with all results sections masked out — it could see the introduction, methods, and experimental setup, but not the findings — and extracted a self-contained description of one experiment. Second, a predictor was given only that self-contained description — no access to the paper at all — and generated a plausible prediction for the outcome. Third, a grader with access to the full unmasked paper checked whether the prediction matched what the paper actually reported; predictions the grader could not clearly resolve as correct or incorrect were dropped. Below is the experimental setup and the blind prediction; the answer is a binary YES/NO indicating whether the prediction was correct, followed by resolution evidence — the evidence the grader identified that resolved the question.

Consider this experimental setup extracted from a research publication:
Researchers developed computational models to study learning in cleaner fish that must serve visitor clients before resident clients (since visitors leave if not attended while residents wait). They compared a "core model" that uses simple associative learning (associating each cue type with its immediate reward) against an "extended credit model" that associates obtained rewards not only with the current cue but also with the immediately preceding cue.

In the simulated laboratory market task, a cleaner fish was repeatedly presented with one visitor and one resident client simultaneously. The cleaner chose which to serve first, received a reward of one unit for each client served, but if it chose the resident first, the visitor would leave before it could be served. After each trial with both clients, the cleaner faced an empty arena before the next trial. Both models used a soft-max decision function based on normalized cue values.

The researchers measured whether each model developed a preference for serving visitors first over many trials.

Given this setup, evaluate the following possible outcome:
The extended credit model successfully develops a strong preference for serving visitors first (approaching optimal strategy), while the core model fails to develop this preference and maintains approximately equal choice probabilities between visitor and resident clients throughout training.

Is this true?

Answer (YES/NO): YES